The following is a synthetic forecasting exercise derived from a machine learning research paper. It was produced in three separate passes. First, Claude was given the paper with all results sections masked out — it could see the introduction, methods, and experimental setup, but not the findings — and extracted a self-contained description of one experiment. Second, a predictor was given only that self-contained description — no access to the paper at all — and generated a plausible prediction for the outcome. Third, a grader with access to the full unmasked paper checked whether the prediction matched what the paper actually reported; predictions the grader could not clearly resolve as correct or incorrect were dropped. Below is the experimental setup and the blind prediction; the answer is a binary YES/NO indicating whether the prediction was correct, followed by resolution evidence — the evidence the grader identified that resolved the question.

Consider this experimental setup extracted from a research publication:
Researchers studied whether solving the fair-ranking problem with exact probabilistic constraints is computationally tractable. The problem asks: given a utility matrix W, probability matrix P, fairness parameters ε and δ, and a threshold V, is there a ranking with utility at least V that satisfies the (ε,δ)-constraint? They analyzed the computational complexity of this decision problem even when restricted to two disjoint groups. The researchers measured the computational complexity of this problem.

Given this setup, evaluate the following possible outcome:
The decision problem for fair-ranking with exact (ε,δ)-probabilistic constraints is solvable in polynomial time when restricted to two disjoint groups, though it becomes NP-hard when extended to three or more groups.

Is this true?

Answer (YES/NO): NO